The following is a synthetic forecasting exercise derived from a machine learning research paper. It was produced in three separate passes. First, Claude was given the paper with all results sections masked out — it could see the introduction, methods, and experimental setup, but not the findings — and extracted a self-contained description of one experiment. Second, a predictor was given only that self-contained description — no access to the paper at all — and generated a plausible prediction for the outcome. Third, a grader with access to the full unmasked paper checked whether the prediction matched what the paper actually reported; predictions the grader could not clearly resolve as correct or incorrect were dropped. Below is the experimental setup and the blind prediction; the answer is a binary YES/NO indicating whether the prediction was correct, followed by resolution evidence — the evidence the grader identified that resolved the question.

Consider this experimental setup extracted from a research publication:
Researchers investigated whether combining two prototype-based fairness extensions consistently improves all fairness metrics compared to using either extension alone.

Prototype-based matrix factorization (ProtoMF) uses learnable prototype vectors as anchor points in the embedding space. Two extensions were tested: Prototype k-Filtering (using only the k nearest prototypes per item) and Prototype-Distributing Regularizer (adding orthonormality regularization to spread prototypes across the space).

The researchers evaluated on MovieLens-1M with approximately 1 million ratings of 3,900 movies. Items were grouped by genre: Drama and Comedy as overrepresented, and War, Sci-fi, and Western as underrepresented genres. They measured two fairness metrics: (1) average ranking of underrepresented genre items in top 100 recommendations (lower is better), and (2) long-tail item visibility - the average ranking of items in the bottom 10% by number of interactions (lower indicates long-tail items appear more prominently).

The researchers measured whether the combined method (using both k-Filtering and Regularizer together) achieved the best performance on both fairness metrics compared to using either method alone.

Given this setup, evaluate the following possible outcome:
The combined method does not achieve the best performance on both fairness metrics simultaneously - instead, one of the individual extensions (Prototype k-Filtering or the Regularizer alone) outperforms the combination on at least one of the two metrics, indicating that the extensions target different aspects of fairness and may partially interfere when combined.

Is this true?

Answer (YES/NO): YES